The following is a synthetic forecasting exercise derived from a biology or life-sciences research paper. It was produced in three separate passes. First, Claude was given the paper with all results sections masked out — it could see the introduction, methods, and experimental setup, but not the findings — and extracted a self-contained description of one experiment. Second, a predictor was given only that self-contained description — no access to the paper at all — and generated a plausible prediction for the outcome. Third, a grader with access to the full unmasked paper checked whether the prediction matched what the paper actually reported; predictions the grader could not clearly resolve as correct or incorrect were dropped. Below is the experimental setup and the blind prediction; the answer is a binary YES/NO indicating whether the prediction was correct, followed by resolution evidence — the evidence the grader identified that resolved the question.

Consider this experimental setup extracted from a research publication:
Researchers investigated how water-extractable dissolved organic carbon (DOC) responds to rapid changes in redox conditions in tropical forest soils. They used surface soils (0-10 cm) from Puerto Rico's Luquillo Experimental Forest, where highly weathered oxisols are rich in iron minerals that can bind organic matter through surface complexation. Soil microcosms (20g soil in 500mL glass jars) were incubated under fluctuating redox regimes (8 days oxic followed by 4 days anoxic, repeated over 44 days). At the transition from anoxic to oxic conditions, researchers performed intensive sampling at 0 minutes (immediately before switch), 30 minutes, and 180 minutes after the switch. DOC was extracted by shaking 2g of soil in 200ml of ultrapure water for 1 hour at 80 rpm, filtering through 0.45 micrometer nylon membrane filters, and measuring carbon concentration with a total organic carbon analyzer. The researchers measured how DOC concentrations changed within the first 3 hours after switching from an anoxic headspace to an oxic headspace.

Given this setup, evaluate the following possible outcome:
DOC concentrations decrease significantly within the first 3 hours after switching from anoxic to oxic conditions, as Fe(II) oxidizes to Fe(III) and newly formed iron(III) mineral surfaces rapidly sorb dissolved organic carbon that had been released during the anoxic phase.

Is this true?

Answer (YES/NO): YES